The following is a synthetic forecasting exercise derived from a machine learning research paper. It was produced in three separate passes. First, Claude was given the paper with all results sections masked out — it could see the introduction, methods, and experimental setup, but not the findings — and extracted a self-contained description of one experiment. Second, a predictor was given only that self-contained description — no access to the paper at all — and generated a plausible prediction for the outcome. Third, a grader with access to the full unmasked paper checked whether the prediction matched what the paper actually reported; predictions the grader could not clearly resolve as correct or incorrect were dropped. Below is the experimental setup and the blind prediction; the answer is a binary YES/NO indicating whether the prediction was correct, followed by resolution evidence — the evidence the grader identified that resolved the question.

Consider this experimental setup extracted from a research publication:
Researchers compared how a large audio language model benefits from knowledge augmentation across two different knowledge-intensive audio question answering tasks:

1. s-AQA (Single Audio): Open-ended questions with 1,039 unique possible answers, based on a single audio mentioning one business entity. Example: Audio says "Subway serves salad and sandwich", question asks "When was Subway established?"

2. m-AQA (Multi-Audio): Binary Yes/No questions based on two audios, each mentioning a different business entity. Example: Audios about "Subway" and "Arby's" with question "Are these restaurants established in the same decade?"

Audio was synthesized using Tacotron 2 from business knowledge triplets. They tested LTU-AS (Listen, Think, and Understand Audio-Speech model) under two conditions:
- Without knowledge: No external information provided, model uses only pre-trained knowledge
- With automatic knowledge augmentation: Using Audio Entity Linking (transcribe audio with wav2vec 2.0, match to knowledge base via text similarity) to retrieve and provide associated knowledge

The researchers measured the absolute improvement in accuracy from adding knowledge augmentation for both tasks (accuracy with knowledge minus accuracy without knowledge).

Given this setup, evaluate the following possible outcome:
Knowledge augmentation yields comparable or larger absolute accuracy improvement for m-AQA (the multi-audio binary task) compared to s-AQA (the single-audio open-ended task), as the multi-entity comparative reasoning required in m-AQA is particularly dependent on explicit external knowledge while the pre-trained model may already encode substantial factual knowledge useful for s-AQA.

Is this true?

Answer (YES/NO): NO